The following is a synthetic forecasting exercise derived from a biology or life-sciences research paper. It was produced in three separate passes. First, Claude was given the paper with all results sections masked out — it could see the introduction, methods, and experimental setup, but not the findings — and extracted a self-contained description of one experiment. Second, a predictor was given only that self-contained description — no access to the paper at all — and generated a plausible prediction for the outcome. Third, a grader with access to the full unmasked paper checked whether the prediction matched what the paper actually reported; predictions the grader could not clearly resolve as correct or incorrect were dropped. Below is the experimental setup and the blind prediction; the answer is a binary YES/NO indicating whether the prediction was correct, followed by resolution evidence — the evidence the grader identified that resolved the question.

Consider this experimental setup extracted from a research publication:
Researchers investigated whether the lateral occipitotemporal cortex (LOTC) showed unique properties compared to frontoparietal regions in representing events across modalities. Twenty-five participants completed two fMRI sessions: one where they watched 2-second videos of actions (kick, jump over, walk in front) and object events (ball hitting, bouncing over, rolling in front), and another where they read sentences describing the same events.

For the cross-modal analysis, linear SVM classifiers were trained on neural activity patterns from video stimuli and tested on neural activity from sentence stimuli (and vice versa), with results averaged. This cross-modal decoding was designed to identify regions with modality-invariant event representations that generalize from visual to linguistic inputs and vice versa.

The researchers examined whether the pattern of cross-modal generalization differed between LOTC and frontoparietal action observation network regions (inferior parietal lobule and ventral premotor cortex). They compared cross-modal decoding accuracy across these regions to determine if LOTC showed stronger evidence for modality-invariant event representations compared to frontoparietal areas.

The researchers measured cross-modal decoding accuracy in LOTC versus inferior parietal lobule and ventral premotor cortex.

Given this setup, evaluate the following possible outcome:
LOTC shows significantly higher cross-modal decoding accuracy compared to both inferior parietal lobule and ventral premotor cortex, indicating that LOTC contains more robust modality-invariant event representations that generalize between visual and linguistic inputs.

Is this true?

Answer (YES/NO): NO